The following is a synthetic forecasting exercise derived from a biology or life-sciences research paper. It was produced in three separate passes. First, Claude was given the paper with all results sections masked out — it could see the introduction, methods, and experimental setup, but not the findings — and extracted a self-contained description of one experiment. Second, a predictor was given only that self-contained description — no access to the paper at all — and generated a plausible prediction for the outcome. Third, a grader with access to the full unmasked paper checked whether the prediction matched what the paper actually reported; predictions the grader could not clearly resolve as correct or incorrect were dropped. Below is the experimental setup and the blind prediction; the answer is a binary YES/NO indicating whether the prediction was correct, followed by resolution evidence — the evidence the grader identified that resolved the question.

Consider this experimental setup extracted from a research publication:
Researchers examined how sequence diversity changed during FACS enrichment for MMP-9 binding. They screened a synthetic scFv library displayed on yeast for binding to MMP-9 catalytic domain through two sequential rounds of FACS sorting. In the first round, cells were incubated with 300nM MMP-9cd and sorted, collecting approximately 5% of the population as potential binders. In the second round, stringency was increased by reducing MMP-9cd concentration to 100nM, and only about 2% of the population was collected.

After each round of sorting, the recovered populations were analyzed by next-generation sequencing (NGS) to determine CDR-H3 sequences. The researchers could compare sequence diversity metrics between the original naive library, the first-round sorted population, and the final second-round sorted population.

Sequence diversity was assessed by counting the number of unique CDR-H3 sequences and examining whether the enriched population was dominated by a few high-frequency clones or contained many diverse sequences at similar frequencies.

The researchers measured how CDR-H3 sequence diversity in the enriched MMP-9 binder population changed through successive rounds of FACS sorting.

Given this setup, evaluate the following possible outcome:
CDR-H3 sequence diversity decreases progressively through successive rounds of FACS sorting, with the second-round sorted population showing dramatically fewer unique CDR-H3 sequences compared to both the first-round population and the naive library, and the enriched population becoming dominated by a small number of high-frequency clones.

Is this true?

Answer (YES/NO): NO